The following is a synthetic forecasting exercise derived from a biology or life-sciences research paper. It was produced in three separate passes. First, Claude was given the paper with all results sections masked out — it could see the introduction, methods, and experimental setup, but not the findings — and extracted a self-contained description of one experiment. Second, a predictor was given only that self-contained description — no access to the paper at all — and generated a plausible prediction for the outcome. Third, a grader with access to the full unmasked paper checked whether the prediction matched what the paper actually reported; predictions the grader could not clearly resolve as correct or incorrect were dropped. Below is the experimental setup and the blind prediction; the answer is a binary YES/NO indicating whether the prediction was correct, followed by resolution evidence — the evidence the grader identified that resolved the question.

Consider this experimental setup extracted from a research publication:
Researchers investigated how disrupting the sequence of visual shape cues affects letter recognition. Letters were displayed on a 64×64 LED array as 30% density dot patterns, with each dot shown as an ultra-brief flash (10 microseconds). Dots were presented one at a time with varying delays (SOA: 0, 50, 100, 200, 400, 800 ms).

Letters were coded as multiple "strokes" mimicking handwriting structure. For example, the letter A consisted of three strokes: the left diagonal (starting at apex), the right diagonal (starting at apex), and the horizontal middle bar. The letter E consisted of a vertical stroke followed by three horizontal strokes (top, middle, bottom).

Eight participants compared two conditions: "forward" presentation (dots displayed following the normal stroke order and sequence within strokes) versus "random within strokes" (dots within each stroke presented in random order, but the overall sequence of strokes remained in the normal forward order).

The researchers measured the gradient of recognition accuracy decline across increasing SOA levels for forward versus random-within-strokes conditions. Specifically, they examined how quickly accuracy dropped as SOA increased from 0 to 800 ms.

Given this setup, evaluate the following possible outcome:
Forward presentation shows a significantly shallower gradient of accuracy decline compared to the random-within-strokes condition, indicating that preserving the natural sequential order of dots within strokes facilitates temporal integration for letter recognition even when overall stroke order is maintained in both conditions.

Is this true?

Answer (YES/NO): YES